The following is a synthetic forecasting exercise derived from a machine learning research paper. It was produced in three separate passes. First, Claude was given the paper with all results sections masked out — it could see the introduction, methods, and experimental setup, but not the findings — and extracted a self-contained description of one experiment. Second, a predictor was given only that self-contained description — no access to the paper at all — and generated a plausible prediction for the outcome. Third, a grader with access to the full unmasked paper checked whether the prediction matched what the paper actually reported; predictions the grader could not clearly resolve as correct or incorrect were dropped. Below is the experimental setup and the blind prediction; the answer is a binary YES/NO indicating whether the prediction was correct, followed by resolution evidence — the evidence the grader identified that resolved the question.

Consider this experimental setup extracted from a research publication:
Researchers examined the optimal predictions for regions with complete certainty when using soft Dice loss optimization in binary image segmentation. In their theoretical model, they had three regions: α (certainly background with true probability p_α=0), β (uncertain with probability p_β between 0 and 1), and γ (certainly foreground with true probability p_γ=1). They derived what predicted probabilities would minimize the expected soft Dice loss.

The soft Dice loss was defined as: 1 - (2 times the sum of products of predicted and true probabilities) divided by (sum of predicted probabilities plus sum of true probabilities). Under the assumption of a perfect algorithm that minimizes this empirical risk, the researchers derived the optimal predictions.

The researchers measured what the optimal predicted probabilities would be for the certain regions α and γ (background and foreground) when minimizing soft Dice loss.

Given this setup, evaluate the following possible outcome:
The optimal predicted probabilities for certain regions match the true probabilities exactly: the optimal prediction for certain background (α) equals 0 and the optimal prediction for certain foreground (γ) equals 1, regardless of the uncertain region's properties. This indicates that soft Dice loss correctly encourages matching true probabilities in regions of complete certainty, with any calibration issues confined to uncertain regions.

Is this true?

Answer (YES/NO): YES